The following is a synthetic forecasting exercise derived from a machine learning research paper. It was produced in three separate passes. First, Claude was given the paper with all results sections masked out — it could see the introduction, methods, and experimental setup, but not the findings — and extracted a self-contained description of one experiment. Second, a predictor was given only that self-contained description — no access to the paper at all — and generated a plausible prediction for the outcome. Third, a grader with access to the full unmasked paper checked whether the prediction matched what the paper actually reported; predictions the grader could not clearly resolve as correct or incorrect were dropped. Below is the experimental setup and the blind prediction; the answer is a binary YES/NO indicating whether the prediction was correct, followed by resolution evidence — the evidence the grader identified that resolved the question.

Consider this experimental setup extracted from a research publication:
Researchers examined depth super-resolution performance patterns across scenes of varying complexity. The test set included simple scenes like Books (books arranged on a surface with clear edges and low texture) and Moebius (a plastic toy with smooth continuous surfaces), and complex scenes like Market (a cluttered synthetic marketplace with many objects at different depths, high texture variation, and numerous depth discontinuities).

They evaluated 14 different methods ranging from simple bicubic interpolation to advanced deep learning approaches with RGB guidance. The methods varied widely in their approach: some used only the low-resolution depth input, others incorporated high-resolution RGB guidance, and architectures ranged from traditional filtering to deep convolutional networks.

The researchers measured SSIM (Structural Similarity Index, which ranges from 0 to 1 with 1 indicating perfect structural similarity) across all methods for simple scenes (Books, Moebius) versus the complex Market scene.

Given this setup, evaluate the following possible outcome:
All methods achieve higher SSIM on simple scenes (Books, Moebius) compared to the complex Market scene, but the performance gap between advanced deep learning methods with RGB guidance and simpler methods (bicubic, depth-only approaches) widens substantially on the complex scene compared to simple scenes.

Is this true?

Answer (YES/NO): YES